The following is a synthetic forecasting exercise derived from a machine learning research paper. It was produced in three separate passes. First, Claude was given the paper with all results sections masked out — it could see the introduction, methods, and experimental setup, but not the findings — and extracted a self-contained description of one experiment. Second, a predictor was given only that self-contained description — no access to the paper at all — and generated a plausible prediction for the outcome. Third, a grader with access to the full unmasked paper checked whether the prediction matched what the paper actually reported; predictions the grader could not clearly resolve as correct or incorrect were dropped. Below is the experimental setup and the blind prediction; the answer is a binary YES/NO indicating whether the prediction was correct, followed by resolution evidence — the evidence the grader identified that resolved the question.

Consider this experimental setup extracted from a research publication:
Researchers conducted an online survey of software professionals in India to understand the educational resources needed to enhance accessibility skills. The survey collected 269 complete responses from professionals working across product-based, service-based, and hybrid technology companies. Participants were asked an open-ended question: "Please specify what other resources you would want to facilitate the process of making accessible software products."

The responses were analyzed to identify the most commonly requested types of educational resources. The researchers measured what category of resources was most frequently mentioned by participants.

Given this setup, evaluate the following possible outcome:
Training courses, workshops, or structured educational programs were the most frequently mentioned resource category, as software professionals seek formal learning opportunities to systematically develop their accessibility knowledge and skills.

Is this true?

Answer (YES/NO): NO